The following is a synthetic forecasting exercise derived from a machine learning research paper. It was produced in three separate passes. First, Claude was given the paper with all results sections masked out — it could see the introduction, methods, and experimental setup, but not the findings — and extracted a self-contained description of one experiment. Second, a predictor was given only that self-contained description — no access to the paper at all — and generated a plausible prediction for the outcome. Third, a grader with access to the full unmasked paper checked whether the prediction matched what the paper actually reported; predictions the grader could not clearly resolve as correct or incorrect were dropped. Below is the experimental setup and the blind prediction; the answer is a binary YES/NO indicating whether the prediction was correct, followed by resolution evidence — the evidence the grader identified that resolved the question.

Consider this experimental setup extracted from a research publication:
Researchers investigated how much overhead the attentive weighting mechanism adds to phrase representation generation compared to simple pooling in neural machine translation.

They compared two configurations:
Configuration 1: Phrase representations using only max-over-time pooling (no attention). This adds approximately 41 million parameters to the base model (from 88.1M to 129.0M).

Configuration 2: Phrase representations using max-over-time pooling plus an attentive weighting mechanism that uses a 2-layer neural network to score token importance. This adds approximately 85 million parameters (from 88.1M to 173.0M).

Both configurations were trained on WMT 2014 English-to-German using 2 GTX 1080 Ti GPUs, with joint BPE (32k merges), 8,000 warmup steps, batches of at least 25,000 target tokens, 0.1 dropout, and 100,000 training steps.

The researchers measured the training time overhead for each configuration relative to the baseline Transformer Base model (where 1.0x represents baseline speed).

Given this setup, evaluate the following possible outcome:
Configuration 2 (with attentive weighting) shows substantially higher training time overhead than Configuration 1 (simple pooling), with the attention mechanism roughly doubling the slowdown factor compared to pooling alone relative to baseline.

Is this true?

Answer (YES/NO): NO